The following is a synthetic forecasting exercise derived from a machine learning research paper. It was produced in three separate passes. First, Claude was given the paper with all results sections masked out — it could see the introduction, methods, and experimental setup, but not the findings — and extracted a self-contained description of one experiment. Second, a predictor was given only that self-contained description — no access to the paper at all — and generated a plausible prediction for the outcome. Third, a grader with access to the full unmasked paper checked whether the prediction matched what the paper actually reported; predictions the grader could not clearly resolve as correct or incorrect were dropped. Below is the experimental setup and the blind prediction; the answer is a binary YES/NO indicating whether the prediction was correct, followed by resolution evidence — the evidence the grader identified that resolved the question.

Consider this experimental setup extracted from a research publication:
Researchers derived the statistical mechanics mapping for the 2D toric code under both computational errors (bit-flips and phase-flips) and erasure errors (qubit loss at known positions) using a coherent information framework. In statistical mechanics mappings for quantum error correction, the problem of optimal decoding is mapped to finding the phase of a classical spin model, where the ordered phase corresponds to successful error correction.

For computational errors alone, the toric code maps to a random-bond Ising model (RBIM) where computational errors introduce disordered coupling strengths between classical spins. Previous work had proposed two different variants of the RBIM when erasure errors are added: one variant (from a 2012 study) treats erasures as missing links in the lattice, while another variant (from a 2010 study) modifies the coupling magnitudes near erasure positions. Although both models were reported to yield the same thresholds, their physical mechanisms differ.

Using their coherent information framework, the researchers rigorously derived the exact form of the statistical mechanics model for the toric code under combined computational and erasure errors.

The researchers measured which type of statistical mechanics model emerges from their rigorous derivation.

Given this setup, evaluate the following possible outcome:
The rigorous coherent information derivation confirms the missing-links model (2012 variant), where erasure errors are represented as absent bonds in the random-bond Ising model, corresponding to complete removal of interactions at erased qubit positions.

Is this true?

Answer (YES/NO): YES